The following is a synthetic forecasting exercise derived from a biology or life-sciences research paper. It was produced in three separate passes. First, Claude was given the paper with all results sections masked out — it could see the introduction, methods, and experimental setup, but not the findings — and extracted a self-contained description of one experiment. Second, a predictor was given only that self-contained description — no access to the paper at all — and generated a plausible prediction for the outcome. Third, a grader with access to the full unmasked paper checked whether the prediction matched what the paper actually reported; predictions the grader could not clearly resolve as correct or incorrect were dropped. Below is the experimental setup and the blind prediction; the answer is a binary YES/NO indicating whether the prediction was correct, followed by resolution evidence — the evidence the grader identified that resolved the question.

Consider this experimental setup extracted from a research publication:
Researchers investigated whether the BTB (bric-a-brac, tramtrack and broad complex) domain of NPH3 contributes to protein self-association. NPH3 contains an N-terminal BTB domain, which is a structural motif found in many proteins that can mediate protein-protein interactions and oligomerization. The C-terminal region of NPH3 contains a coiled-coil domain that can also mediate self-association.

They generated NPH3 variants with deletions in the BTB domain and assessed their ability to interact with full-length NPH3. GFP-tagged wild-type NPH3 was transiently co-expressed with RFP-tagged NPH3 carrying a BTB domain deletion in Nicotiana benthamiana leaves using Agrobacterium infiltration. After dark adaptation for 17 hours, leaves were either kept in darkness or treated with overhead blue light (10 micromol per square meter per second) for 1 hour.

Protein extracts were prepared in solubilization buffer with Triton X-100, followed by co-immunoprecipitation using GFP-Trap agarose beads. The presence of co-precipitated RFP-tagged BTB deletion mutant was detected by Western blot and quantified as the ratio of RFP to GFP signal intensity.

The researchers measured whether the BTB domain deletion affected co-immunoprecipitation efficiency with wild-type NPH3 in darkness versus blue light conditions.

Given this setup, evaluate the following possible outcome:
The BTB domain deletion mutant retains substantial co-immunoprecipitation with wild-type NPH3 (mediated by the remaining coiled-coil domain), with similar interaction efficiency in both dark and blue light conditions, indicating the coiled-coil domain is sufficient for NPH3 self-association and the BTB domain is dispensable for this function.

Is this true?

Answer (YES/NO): YES